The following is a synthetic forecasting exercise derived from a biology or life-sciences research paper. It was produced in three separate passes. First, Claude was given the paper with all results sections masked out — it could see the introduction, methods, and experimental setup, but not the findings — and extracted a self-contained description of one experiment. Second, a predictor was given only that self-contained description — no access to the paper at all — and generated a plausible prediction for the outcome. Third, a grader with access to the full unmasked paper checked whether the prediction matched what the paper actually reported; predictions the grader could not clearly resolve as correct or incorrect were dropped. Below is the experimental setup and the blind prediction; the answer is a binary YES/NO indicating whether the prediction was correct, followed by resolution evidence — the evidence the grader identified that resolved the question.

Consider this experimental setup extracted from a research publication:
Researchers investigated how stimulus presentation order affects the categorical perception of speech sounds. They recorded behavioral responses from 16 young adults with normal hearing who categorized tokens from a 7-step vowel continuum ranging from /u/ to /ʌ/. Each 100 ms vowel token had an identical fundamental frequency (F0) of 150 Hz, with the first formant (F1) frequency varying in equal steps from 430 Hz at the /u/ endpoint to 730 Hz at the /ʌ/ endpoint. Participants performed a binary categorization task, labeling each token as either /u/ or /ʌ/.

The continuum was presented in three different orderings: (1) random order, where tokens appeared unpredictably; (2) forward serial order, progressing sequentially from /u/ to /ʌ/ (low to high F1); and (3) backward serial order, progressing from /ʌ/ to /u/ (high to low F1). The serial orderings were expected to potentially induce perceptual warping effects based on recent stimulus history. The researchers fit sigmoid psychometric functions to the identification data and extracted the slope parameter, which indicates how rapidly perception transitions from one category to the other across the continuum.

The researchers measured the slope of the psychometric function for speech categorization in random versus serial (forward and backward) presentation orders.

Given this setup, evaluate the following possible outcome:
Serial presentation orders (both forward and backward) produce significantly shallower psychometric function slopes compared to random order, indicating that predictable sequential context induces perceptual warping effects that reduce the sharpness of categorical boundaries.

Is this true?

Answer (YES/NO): NO